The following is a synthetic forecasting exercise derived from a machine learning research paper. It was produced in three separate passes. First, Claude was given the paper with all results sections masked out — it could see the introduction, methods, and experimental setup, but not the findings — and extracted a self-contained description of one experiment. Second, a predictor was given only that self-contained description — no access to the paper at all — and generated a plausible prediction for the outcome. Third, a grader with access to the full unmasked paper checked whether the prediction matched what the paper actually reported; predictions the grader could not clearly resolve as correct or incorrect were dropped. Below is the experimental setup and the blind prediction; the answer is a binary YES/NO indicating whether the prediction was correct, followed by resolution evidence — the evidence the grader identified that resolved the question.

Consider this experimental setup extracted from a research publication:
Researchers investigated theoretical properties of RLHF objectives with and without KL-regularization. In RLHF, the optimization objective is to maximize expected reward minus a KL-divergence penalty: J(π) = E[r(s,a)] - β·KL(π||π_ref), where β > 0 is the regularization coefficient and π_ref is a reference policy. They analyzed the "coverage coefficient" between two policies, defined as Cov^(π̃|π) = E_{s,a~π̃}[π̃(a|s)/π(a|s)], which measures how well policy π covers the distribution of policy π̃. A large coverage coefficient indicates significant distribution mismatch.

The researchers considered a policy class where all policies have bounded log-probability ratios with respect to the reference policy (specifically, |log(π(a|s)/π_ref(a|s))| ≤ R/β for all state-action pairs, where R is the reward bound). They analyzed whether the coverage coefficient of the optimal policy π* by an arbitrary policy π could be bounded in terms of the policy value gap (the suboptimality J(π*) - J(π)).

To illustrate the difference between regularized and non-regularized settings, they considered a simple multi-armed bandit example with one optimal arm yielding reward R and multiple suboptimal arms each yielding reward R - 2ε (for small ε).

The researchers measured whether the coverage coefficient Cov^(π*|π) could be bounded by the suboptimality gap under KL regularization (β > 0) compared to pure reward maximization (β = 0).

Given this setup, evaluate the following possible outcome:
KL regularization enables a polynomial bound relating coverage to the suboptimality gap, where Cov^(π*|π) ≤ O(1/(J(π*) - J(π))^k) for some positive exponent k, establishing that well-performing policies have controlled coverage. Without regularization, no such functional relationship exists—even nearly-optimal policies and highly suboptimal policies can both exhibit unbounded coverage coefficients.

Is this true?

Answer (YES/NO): NO